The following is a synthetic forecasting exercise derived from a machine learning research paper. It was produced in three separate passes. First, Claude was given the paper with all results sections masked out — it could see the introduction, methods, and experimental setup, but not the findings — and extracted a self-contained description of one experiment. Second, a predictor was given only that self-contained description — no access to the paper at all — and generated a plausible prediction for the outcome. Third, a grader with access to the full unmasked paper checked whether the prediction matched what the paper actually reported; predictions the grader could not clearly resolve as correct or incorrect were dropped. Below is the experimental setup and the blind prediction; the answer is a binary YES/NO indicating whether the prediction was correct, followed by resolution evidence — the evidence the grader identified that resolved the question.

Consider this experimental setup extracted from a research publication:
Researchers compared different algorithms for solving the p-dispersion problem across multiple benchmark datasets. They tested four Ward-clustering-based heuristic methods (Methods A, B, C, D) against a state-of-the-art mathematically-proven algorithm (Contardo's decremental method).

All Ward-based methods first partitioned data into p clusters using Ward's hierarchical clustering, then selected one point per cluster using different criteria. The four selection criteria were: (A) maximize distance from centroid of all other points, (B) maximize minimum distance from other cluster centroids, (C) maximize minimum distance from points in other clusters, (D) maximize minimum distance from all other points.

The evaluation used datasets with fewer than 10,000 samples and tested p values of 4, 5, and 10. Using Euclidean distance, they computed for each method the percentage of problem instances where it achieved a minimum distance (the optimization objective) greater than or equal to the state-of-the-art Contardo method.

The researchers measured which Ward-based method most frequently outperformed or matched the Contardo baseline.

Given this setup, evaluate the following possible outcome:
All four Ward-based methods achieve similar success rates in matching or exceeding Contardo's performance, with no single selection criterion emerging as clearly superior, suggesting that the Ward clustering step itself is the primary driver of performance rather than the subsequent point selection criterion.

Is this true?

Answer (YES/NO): NO